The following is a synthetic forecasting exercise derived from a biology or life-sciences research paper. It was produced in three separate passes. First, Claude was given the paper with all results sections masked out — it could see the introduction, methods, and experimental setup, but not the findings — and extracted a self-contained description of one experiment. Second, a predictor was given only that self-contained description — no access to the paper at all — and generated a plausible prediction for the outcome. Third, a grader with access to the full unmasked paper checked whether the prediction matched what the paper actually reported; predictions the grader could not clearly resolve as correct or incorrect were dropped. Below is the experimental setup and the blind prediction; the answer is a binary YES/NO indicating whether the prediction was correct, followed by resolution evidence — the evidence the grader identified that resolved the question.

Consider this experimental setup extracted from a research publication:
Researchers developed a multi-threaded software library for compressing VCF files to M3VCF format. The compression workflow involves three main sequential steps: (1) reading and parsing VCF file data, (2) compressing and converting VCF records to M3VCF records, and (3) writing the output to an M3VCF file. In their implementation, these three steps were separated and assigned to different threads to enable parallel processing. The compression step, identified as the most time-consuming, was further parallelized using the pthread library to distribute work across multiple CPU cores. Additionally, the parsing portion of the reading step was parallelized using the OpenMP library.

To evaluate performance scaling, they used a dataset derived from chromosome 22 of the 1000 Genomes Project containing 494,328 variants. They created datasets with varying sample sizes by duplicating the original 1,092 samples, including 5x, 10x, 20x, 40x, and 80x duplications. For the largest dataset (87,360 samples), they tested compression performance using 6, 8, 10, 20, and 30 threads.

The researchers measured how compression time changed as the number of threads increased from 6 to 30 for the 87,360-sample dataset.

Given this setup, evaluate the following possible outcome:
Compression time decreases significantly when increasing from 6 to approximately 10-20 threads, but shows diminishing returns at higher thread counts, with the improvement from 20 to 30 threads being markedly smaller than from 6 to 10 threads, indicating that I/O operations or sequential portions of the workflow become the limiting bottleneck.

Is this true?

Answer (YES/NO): YES